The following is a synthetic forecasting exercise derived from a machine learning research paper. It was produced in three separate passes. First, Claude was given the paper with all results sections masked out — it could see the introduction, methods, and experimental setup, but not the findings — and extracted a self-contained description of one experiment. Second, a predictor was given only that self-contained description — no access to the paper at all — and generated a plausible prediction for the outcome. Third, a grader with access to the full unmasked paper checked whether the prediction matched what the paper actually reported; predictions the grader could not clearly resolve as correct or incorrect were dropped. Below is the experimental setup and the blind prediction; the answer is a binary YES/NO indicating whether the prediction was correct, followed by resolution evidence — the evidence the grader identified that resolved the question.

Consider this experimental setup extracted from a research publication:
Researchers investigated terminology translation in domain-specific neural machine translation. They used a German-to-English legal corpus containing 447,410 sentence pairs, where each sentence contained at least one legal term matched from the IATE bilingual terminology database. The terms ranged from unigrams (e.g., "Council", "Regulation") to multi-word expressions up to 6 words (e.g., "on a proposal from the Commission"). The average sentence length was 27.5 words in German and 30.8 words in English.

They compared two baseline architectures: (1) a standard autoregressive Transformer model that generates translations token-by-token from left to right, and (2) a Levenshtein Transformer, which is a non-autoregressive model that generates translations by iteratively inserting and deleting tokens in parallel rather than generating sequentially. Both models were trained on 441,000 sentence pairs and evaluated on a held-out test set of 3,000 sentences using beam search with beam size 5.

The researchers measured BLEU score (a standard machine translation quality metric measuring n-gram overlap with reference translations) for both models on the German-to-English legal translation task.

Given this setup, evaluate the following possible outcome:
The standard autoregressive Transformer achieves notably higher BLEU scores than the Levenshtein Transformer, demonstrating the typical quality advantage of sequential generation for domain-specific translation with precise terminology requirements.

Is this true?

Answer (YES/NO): YES